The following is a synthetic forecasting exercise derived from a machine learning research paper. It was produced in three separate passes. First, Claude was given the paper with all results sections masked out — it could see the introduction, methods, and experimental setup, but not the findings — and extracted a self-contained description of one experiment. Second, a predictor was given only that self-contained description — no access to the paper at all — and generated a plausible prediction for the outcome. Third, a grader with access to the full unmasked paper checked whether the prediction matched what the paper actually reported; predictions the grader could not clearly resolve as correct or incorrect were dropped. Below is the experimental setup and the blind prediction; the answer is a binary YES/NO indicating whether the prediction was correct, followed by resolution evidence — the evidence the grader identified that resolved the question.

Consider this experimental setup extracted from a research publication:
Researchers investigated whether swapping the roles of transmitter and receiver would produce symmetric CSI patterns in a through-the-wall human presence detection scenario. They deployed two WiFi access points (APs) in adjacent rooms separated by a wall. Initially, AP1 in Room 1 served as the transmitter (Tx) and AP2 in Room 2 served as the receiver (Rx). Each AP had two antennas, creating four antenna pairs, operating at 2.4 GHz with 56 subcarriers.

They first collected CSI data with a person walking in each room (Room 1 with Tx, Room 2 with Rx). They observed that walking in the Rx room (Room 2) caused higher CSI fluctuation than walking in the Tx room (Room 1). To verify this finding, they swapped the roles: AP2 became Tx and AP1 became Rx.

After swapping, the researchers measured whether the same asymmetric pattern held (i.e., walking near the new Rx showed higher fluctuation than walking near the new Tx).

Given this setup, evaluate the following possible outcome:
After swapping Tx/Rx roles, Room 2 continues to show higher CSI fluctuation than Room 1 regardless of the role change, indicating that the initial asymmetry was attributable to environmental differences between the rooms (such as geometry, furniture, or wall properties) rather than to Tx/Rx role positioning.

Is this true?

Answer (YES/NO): NO